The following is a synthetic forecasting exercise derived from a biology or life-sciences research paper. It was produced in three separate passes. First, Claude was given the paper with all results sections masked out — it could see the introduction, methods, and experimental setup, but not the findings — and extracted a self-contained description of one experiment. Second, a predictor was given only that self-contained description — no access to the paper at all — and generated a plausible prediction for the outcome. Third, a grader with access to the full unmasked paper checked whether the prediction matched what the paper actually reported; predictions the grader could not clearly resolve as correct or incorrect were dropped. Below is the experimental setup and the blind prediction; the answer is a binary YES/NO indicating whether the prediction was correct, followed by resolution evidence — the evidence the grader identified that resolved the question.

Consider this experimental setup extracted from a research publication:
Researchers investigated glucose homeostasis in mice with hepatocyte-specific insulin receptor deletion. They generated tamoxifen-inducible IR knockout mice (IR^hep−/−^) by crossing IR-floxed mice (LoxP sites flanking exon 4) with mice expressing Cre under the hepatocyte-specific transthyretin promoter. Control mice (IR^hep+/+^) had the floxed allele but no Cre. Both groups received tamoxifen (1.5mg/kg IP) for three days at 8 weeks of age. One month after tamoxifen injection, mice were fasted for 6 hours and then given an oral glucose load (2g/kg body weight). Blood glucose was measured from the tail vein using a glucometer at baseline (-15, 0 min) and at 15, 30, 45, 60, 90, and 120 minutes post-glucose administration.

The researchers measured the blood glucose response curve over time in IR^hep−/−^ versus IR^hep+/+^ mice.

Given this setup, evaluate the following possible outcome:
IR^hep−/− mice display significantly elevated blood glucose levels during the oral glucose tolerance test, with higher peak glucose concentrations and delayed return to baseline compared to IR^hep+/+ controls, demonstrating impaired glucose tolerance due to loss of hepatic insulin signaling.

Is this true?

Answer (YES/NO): YES